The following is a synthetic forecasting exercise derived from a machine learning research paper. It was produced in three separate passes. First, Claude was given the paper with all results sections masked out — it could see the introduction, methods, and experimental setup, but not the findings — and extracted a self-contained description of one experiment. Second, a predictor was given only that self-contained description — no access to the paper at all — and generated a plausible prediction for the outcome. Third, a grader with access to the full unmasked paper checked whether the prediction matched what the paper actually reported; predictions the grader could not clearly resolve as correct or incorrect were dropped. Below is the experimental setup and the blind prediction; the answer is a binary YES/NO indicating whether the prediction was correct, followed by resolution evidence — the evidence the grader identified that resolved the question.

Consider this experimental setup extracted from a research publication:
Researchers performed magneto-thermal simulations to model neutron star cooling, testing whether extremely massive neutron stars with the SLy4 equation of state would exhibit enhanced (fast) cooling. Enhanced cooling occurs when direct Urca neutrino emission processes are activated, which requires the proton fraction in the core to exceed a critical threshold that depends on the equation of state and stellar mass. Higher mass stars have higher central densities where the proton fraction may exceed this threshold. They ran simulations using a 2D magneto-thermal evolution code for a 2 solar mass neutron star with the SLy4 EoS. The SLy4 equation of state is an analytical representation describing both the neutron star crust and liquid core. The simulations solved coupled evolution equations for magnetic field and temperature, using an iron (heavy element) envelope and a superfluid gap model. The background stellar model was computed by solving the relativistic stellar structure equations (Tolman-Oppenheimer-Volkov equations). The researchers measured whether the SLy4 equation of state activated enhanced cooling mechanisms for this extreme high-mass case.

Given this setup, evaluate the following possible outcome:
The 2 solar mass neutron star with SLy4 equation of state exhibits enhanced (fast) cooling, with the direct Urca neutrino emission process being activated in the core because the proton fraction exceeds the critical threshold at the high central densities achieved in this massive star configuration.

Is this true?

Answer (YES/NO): NO